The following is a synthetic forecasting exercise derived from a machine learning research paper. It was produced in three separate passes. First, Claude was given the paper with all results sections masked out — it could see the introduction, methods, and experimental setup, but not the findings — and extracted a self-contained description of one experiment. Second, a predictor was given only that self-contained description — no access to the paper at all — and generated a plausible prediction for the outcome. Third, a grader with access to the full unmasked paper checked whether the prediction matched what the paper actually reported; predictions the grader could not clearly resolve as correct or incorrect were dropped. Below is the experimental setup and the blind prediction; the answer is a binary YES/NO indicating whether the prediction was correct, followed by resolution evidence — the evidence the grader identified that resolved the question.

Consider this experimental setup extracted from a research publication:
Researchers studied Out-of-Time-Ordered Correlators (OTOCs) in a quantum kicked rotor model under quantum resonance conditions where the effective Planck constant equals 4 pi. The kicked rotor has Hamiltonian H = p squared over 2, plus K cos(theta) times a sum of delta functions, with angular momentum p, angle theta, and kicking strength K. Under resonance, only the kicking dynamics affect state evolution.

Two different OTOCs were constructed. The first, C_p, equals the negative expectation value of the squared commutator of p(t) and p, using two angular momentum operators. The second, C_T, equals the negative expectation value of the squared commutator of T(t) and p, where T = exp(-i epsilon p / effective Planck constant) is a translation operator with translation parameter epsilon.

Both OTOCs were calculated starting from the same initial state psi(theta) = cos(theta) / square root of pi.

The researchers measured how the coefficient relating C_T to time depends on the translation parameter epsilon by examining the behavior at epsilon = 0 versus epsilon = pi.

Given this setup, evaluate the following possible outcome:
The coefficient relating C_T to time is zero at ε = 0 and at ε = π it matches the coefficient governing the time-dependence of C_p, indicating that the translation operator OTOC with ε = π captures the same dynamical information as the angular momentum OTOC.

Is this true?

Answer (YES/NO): NO